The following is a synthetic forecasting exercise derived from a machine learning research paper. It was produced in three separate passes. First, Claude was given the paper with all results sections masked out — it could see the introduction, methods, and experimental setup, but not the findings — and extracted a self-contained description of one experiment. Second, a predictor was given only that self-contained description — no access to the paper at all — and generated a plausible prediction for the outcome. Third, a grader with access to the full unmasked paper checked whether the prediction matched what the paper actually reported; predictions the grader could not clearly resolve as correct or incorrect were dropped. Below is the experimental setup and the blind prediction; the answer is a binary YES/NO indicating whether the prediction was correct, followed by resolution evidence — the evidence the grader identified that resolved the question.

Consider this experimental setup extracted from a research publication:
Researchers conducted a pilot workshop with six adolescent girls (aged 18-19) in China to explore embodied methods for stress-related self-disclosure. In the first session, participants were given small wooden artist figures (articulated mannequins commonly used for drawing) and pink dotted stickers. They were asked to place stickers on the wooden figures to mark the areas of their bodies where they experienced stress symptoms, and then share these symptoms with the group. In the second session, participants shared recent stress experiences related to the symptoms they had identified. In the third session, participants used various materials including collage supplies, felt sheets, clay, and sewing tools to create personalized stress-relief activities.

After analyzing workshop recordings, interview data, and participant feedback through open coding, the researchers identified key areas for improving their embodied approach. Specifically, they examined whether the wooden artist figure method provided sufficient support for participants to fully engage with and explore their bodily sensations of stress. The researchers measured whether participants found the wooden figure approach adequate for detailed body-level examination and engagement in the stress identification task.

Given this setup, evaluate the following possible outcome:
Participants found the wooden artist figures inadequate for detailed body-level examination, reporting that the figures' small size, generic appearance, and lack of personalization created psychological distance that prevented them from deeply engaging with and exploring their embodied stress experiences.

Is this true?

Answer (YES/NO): NO